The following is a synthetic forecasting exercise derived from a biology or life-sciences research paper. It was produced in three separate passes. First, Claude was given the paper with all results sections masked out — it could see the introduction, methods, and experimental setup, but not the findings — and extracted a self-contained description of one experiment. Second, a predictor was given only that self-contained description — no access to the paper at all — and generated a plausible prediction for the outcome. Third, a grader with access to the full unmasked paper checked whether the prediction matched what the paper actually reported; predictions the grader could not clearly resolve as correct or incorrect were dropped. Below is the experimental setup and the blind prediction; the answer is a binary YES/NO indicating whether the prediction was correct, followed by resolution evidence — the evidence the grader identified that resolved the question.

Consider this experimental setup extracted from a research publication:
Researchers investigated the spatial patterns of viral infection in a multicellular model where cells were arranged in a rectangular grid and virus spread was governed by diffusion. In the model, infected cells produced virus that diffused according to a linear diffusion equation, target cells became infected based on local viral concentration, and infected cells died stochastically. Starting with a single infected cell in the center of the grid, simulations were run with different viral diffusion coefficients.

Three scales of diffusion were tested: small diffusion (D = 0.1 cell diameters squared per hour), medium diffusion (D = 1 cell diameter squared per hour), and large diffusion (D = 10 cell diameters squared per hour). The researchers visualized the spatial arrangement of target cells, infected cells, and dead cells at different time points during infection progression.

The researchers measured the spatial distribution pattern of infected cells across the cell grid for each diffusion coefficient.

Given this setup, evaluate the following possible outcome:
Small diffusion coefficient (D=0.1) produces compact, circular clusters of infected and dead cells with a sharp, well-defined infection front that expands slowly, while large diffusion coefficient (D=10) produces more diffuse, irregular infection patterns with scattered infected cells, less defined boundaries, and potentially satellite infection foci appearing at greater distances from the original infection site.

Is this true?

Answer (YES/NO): NO